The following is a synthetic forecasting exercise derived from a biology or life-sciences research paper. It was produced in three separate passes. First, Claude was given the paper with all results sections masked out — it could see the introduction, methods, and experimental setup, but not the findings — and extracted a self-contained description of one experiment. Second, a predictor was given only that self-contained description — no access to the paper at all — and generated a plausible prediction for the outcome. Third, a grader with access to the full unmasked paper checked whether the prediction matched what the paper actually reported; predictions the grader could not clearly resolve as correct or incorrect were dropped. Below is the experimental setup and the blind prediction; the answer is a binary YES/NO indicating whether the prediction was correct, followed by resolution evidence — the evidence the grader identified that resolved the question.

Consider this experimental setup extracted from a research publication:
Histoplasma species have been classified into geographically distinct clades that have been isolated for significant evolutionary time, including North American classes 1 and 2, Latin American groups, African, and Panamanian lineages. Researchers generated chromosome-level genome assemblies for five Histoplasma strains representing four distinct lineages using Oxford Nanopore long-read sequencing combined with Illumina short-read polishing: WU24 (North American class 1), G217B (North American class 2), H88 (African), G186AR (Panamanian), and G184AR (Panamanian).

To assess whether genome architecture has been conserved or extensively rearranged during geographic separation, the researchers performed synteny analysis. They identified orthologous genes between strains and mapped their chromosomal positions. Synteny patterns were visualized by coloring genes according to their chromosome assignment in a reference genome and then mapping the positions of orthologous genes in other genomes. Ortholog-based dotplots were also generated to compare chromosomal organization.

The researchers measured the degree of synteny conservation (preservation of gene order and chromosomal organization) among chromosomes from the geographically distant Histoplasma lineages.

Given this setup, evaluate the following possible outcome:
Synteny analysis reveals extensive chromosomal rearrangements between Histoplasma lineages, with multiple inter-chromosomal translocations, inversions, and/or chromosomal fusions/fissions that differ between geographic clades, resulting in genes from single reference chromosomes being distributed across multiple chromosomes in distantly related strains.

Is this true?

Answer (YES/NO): NO